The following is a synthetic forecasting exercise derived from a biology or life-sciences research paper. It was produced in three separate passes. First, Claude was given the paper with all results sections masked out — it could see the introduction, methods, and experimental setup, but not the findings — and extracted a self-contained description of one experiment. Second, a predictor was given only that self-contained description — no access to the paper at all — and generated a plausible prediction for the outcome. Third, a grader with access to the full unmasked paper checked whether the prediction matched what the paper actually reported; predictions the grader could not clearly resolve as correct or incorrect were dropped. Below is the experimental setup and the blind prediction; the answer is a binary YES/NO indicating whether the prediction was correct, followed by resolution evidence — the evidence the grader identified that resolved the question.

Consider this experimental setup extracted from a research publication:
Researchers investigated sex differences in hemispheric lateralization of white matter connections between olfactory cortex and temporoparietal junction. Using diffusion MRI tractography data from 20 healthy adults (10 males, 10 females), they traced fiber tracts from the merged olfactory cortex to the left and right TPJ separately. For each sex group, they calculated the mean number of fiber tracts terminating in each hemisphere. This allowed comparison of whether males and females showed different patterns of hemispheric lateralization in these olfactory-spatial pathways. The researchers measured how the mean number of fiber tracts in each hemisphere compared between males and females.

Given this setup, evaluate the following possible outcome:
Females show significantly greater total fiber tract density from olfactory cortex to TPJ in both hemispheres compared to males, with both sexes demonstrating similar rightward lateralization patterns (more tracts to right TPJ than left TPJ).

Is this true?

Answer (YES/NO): NO